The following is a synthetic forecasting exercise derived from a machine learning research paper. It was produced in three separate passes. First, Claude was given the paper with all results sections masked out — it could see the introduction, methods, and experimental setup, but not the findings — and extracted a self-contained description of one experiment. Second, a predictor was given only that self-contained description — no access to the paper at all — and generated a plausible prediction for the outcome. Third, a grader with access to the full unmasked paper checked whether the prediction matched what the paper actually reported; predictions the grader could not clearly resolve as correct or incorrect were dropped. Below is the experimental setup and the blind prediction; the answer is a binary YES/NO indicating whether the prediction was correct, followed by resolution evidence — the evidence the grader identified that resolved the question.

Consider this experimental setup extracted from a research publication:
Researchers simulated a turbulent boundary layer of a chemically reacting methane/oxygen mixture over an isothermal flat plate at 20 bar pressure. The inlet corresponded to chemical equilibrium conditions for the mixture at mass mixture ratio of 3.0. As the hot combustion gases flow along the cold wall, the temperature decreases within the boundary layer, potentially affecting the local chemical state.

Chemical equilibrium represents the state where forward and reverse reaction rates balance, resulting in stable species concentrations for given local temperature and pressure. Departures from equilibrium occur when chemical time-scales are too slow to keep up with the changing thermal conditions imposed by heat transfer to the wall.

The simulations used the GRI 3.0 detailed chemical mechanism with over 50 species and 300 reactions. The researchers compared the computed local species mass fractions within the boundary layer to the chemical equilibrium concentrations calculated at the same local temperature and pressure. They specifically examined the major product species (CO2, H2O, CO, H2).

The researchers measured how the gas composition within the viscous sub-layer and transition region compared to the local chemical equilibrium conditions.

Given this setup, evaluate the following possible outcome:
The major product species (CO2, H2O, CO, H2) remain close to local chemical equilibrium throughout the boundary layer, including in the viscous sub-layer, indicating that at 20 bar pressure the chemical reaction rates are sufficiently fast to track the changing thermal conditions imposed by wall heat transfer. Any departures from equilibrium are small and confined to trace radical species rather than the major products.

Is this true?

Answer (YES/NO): NO